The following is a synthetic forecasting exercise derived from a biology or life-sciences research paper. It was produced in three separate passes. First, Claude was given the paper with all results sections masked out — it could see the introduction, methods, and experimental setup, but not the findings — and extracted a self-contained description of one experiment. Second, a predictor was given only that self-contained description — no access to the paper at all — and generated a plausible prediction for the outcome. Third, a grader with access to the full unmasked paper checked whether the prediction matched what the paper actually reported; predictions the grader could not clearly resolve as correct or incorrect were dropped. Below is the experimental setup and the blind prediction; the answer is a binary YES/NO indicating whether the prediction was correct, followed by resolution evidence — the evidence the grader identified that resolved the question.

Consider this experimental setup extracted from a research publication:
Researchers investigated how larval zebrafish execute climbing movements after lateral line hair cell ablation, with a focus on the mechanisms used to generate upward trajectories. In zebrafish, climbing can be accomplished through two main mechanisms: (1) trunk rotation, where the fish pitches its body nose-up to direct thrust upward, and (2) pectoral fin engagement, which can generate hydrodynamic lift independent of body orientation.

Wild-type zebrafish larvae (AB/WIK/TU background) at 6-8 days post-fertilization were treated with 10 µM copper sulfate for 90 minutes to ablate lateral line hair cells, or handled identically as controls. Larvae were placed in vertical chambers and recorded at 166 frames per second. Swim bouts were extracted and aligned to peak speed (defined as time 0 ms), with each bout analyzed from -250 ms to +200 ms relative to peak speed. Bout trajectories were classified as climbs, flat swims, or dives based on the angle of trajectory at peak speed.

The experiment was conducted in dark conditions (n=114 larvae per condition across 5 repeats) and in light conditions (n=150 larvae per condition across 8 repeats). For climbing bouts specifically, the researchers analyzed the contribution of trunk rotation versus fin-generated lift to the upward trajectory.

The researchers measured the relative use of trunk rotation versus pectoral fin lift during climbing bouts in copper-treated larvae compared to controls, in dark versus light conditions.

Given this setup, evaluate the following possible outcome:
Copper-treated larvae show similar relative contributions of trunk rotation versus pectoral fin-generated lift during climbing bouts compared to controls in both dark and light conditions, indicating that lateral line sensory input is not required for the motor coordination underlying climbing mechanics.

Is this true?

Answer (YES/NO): NO